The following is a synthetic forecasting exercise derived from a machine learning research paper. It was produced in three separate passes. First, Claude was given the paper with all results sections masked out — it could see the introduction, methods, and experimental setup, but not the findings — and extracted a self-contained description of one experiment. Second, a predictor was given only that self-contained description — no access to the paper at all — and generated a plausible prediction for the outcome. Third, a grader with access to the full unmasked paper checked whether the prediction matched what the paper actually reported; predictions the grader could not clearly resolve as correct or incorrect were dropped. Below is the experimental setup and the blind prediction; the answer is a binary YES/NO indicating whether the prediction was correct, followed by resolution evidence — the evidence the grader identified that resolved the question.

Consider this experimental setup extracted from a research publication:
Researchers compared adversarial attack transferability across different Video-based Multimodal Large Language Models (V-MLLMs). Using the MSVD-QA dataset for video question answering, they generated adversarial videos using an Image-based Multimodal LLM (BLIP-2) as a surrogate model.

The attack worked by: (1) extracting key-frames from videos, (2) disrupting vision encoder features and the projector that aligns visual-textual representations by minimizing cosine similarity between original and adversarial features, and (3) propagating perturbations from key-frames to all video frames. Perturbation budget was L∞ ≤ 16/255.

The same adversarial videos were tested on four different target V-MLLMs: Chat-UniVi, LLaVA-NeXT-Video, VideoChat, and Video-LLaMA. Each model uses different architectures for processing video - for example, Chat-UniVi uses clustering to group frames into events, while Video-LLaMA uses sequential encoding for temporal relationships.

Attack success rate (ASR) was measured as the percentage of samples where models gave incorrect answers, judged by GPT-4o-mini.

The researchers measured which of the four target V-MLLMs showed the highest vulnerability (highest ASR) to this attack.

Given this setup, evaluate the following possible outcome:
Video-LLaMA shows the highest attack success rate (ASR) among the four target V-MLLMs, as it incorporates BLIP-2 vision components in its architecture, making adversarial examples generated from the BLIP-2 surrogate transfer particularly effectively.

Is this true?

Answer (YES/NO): YES